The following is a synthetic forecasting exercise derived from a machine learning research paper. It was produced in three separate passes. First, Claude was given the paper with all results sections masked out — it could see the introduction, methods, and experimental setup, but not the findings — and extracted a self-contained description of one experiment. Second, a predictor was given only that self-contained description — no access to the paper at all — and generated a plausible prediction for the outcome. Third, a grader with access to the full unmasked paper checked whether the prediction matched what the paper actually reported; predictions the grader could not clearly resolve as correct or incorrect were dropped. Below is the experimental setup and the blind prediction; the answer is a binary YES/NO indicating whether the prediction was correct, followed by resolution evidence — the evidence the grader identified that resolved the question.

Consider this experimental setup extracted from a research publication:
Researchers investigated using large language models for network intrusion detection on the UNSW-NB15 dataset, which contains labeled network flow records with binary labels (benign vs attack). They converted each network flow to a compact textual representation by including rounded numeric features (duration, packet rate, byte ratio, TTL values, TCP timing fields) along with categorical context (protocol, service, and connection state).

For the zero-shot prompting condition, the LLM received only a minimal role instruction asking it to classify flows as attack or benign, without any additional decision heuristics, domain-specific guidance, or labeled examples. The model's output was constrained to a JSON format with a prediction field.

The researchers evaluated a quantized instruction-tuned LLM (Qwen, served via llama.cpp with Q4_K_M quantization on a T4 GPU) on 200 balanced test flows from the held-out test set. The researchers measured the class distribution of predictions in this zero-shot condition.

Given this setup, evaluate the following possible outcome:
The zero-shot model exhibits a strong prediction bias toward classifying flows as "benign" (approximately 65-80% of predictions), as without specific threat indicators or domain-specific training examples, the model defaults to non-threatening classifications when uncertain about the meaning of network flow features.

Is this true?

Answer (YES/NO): NO